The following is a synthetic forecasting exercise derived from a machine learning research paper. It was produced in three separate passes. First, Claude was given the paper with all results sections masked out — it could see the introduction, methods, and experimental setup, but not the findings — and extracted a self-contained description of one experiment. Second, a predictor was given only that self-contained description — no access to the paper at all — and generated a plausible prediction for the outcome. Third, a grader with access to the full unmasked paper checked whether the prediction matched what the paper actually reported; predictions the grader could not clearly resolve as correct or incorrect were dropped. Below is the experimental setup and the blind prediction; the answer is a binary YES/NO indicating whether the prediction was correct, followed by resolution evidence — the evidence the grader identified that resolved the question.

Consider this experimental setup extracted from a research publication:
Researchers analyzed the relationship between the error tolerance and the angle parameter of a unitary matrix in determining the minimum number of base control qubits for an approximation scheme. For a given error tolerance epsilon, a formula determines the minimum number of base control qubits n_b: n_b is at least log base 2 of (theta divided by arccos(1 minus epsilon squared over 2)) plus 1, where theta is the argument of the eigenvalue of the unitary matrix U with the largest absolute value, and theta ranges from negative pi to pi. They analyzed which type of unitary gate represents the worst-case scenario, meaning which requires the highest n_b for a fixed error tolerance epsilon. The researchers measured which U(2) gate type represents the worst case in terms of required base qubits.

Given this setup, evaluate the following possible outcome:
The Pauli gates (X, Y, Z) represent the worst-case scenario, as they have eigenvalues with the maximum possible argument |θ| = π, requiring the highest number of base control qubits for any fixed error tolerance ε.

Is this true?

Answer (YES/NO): YES